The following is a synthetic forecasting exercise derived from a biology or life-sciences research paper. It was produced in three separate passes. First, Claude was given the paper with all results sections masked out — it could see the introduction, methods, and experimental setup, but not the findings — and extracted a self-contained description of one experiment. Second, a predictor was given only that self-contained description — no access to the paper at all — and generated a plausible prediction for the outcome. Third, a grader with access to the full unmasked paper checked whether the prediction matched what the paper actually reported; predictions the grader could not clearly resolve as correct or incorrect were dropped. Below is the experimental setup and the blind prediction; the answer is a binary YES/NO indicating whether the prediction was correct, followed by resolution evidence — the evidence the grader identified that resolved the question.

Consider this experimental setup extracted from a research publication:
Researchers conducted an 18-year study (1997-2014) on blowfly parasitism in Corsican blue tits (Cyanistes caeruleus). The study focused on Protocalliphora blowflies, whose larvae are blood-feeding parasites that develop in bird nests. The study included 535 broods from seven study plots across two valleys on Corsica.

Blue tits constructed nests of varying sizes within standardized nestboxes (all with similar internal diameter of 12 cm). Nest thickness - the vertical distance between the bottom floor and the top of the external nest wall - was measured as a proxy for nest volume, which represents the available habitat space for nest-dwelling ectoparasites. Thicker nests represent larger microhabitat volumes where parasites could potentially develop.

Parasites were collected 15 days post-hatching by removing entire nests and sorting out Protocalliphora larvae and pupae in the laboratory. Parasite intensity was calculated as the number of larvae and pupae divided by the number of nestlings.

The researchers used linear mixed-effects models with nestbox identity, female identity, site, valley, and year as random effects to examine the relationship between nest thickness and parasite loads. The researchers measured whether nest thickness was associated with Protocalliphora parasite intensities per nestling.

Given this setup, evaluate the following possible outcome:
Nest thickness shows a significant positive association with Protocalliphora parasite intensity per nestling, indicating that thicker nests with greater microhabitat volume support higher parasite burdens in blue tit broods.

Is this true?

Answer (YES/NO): NO